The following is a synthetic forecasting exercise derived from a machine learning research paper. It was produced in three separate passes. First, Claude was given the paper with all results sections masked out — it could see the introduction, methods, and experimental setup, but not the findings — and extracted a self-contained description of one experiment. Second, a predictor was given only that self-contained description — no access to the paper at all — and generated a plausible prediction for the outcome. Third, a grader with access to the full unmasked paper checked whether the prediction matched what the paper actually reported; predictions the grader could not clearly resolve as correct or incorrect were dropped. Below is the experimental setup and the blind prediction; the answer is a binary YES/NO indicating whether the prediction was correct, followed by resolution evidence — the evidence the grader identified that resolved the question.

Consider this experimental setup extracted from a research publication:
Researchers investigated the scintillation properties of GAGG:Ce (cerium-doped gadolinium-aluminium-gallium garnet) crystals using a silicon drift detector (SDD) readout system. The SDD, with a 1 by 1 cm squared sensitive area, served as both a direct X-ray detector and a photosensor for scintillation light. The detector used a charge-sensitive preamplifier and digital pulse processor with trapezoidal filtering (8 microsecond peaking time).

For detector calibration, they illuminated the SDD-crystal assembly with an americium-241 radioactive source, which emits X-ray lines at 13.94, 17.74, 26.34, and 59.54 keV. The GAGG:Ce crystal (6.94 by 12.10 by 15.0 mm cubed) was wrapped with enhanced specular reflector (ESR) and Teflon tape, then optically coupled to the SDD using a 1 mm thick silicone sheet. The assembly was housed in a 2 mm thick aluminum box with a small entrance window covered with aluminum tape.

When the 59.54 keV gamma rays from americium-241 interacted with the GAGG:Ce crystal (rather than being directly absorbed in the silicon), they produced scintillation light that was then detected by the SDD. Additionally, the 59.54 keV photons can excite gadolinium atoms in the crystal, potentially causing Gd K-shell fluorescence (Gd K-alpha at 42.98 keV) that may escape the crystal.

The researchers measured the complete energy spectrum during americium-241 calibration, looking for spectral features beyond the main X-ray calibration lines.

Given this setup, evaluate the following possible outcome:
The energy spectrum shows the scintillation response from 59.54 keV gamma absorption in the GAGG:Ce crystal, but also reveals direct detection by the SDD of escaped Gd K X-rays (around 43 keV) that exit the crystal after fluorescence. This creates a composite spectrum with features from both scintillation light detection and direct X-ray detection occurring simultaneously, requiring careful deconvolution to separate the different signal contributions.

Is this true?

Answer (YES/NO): NO